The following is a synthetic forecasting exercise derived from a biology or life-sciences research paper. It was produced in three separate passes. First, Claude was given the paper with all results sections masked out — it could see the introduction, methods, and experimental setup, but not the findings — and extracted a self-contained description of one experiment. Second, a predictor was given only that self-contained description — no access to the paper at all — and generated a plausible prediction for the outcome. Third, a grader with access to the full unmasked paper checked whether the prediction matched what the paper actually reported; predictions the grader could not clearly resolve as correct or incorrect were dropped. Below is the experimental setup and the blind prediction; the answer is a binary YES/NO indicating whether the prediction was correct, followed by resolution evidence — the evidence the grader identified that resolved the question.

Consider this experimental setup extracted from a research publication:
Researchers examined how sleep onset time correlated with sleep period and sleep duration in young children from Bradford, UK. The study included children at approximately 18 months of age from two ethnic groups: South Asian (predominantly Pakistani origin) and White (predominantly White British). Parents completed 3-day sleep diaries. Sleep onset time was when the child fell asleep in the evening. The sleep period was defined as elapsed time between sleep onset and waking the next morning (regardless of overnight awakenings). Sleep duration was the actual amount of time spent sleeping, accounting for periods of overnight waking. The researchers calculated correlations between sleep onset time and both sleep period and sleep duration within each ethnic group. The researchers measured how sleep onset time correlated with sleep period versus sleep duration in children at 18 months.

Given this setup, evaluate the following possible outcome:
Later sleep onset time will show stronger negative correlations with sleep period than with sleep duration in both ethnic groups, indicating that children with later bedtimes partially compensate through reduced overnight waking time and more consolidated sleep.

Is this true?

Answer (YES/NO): YES